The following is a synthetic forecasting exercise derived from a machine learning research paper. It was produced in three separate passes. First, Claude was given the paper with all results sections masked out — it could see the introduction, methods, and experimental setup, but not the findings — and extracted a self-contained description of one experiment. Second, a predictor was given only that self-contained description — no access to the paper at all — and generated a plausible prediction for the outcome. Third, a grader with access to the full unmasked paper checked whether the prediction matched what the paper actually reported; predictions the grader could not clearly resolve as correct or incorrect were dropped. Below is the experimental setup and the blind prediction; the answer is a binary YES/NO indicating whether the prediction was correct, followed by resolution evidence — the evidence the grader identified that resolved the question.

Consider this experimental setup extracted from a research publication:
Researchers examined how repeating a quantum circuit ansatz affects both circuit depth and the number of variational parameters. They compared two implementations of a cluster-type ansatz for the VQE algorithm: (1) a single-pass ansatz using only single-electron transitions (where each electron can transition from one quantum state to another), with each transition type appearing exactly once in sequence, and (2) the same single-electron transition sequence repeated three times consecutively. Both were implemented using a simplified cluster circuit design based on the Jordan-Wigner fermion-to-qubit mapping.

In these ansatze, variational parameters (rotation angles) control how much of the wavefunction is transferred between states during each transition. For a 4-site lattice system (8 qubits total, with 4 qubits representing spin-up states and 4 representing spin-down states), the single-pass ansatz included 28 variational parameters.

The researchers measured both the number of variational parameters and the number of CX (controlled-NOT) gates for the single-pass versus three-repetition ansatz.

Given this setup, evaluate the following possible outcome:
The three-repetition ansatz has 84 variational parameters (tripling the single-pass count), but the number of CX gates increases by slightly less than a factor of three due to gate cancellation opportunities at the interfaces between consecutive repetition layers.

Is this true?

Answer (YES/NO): NO